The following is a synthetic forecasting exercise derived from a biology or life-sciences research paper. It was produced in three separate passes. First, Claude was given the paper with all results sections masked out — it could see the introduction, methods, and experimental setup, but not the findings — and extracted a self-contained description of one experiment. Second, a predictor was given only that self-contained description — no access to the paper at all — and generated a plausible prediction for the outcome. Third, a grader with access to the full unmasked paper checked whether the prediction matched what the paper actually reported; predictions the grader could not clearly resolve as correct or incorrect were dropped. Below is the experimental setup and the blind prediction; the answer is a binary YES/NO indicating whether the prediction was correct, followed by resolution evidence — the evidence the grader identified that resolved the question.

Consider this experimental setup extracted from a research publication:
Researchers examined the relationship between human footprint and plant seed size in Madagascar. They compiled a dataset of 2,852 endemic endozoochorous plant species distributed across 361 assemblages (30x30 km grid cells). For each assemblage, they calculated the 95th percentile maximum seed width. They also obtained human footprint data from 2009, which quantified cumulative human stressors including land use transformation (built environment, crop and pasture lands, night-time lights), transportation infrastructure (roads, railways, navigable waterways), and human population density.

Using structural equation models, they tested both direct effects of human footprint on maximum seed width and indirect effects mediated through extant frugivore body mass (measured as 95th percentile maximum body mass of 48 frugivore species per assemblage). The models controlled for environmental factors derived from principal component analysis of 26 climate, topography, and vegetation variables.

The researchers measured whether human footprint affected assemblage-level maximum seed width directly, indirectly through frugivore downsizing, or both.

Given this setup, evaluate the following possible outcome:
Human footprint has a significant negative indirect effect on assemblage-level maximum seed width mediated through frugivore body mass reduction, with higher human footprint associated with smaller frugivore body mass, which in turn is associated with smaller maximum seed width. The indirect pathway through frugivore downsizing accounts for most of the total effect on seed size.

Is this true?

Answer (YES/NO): NO